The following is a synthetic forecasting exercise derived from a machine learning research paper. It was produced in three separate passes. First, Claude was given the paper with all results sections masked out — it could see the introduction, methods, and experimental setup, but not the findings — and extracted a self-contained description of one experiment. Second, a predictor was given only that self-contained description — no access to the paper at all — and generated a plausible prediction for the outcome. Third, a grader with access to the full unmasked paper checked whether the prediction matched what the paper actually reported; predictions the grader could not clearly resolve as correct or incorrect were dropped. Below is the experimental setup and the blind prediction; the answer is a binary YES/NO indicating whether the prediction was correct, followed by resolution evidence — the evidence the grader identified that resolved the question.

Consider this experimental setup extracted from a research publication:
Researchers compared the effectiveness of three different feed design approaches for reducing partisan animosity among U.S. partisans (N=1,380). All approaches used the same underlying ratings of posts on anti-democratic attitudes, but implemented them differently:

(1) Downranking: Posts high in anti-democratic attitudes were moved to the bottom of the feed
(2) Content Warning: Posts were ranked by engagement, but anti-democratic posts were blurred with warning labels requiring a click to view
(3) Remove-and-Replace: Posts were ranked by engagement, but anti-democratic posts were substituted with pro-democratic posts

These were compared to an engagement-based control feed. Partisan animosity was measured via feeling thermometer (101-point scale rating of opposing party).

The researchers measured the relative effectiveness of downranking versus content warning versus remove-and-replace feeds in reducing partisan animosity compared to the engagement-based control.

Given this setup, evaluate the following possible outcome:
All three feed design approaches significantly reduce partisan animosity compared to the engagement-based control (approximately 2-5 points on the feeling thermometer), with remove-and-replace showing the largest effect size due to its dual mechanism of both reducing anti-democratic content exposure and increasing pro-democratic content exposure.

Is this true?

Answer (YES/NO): NO